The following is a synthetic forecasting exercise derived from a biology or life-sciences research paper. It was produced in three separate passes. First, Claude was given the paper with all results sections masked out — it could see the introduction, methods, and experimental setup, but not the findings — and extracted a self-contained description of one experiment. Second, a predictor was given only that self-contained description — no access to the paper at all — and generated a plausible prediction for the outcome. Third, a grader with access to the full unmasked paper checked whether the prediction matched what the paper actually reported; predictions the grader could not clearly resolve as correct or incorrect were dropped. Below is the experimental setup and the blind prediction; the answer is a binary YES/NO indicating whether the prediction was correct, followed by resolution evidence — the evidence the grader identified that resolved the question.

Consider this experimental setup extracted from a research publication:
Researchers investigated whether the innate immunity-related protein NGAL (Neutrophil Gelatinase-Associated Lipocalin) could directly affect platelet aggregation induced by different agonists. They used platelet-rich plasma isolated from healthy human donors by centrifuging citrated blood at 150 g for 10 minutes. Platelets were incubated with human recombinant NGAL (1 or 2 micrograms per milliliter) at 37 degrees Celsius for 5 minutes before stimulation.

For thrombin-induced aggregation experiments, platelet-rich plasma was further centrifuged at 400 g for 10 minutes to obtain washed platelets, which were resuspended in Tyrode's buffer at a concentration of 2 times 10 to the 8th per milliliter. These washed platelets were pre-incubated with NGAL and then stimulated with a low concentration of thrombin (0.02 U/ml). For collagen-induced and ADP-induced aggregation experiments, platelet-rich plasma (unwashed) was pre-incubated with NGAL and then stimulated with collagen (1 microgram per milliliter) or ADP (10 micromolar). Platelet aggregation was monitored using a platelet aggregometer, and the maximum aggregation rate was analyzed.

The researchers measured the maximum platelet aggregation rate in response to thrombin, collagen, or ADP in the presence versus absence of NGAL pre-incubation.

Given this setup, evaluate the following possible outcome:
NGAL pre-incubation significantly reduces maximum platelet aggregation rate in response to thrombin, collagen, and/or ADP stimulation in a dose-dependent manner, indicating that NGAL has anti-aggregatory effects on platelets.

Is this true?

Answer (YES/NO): NO